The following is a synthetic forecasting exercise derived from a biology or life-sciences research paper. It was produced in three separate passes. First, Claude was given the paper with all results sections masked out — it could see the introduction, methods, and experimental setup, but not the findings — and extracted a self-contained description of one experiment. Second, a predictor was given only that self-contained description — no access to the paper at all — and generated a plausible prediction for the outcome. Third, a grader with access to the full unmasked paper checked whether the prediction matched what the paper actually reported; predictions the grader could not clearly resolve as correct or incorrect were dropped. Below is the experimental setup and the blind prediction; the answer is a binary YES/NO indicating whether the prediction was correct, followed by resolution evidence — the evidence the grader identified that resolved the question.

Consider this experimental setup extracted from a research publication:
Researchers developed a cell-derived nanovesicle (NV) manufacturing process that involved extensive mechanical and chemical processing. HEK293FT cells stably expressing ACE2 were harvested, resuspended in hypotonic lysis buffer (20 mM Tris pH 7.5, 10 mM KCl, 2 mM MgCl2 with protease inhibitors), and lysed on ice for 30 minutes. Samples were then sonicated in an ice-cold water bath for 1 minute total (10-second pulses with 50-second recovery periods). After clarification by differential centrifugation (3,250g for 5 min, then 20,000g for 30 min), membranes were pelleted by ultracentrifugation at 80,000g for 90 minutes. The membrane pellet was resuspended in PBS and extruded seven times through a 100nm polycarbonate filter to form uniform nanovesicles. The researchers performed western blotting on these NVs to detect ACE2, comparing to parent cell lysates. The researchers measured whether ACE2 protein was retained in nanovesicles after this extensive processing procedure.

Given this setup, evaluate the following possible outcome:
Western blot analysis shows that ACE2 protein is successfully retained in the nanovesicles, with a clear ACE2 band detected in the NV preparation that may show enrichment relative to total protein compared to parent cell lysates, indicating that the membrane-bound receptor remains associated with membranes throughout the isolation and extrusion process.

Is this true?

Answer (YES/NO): YES